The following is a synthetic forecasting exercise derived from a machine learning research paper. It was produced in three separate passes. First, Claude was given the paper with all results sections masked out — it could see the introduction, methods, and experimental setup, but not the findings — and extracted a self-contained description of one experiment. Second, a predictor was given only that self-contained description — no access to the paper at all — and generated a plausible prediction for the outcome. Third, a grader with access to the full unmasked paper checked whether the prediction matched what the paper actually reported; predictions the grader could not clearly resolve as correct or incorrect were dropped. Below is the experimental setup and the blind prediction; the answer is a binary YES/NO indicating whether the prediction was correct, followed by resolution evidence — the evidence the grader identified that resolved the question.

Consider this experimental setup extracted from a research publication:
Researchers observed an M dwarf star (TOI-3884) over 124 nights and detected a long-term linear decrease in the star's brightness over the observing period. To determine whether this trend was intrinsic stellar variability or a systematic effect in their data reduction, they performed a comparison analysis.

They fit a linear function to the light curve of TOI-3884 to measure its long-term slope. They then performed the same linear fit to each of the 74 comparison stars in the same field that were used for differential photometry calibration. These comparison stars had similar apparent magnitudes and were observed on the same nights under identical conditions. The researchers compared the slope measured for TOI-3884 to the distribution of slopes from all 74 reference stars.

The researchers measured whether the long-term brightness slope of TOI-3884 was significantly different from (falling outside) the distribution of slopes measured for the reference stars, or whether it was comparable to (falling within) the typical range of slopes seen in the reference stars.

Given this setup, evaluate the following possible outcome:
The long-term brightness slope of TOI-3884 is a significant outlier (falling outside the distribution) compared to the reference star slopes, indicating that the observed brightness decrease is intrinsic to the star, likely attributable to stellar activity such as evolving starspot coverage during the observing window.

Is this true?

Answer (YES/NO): NO